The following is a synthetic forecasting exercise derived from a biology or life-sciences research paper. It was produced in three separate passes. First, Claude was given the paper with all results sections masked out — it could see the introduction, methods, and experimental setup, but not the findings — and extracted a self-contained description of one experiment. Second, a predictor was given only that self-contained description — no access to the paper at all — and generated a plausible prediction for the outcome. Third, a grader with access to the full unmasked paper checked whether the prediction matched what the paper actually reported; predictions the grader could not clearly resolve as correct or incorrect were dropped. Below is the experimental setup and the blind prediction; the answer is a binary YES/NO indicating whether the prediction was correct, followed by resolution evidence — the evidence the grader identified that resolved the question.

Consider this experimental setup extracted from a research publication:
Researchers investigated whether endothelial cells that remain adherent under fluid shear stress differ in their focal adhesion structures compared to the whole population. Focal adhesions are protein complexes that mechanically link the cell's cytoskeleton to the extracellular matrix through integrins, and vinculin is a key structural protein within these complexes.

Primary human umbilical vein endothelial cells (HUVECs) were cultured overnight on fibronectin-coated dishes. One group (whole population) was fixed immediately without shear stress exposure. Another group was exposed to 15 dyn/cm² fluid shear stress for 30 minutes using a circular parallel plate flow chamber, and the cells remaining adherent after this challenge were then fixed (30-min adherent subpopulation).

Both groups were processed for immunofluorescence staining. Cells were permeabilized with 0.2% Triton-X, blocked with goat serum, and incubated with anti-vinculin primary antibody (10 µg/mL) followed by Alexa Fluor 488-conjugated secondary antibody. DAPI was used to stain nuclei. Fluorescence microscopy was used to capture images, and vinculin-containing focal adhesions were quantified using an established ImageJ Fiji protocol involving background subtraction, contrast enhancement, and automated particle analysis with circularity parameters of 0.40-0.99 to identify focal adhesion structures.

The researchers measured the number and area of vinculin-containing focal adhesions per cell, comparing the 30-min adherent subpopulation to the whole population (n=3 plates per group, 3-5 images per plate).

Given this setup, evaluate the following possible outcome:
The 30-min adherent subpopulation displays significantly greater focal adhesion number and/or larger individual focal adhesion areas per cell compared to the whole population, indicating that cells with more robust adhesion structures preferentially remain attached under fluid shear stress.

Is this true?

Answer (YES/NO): YES